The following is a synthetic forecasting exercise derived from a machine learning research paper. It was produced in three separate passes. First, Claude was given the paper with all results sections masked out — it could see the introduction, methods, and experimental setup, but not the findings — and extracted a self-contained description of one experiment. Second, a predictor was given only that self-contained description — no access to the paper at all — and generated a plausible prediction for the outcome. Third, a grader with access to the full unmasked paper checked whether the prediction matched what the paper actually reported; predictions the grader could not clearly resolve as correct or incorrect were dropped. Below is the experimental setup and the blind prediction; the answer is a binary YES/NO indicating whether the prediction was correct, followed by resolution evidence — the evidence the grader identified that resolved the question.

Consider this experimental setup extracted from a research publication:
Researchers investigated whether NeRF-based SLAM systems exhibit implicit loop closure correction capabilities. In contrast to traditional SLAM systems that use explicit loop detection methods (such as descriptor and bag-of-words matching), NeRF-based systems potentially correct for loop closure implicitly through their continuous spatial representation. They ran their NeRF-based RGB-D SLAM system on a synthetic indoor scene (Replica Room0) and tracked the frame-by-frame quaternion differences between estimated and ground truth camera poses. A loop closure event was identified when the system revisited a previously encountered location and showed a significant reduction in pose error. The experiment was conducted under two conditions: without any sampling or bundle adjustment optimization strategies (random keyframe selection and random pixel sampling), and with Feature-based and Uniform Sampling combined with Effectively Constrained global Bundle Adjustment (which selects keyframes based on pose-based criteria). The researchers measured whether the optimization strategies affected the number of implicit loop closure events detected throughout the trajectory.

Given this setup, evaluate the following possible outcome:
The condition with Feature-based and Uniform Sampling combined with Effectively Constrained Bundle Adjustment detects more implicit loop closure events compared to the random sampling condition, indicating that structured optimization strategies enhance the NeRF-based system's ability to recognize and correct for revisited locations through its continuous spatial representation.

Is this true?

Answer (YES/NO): YES